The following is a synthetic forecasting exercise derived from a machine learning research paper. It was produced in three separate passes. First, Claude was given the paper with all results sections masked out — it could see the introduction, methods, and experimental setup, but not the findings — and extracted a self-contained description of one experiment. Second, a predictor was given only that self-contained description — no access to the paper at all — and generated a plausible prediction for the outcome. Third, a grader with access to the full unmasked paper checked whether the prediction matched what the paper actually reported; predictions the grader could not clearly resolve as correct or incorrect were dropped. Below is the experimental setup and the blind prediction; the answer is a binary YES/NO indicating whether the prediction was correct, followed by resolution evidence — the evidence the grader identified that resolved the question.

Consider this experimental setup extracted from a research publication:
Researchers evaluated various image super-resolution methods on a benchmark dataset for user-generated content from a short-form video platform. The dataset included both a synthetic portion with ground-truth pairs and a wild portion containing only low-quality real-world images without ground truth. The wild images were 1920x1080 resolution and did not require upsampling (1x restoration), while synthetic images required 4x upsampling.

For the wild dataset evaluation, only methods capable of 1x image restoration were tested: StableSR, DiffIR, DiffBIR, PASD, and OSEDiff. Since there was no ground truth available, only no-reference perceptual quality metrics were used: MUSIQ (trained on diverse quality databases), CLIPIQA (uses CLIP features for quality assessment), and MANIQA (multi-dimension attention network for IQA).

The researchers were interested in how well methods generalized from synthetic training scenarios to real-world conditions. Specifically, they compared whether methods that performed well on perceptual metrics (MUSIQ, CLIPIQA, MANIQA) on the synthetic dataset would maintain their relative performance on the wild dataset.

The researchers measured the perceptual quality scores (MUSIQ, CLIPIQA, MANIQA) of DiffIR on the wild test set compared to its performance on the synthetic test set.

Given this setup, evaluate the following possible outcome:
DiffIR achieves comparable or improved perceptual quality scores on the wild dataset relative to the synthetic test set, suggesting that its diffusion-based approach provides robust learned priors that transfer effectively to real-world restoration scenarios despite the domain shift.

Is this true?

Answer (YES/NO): NO